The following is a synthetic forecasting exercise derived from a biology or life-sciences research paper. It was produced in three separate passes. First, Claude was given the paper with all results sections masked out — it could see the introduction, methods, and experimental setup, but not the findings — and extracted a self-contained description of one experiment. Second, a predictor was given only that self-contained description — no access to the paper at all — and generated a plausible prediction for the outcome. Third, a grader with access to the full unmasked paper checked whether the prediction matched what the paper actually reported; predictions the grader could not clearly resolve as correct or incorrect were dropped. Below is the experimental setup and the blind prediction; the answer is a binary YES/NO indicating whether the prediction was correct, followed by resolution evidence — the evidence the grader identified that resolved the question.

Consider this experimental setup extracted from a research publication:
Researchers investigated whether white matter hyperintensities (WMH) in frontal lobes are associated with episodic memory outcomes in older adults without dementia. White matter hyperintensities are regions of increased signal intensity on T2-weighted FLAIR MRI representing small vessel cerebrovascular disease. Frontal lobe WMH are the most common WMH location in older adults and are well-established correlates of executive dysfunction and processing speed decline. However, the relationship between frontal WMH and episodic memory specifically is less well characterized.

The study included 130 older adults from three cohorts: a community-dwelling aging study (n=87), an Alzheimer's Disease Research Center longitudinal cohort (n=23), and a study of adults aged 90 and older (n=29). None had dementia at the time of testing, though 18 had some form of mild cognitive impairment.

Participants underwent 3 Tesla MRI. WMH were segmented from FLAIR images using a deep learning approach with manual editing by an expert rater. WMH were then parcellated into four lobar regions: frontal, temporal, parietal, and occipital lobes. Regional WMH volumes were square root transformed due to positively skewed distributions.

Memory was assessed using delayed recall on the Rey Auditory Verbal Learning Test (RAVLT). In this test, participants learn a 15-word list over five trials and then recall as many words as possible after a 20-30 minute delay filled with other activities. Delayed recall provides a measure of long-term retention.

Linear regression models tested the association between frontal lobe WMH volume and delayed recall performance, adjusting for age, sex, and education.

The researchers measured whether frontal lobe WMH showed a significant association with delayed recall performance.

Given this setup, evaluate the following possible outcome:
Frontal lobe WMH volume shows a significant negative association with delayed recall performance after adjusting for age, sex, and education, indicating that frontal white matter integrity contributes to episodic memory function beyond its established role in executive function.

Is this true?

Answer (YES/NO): NO